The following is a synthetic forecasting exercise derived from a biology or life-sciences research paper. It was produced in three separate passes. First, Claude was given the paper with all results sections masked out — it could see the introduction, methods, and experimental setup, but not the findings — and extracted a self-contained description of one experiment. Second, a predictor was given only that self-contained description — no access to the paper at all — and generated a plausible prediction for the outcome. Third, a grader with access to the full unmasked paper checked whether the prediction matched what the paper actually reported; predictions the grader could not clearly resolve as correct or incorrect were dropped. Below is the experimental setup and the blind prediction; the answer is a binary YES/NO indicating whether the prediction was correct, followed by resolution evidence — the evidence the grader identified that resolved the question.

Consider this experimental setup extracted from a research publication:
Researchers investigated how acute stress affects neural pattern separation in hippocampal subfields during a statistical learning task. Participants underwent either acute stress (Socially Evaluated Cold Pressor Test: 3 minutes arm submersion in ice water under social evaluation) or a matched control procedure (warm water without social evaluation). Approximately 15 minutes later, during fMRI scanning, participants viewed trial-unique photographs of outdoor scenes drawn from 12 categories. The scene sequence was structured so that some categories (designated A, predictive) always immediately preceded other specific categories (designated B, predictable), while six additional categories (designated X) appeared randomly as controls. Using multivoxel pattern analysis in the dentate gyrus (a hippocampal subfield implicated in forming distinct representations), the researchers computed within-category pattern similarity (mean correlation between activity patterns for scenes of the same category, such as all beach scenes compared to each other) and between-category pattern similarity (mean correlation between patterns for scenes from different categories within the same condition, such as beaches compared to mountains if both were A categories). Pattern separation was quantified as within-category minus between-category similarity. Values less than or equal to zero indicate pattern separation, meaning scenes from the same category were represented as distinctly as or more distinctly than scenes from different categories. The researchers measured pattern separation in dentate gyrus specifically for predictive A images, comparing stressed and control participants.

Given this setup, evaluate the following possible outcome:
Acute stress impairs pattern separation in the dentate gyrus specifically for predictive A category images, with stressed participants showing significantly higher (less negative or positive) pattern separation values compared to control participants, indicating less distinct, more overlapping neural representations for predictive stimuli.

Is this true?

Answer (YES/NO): YES